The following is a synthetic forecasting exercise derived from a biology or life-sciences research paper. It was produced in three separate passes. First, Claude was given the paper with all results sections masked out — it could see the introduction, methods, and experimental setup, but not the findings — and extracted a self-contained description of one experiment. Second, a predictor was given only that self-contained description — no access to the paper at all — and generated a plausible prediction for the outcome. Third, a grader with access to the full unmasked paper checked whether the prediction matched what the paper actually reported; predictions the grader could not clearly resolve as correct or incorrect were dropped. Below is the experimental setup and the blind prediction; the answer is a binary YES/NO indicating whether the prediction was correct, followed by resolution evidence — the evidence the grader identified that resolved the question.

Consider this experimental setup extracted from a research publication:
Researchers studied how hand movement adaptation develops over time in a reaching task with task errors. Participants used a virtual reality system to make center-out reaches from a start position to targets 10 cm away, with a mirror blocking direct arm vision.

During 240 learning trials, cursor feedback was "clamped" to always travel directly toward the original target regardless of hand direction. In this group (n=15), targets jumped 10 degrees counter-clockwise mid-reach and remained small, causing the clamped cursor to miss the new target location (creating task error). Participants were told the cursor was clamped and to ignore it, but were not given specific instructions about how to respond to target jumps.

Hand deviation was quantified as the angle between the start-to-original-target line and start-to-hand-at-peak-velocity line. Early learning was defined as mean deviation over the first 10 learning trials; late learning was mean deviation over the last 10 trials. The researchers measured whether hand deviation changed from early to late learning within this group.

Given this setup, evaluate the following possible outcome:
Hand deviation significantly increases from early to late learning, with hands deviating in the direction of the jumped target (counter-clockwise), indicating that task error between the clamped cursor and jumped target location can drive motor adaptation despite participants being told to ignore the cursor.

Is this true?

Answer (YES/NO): NO